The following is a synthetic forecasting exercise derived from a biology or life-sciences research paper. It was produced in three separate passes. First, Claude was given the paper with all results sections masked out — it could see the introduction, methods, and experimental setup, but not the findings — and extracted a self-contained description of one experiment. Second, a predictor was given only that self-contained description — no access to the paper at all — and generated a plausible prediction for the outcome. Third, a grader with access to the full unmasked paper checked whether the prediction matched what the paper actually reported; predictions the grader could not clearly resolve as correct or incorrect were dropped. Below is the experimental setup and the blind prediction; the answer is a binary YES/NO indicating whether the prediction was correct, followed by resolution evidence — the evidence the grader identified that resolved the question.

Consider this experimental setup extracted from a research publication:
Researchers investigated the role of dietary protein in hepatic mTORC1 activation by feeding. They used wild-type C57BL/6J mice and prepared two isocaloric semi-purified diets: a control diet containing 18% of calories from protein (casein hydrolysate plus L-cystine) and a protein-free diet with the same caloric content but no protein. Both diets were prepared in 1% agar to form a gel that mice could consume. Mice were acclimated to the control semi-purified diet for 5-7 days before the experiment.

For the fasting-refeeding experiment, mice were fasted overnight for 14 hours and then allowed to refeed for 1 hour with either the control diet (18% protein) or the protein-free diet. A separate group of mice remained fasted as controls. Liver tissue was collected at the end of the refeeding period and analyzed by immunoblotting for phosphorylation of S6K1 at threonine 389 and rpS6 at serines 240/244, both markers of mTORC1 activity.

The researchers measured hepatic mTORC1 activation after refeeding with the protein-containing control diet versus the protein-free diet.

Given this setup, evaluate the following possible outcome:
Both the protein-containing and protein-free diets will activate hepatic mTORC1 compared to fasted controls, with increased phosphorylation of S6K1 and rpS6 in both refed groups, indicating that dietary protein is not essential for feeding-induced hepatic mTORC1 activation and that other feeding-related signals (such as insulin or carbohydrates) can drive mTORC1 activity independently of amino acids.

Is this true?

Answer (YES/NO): NO